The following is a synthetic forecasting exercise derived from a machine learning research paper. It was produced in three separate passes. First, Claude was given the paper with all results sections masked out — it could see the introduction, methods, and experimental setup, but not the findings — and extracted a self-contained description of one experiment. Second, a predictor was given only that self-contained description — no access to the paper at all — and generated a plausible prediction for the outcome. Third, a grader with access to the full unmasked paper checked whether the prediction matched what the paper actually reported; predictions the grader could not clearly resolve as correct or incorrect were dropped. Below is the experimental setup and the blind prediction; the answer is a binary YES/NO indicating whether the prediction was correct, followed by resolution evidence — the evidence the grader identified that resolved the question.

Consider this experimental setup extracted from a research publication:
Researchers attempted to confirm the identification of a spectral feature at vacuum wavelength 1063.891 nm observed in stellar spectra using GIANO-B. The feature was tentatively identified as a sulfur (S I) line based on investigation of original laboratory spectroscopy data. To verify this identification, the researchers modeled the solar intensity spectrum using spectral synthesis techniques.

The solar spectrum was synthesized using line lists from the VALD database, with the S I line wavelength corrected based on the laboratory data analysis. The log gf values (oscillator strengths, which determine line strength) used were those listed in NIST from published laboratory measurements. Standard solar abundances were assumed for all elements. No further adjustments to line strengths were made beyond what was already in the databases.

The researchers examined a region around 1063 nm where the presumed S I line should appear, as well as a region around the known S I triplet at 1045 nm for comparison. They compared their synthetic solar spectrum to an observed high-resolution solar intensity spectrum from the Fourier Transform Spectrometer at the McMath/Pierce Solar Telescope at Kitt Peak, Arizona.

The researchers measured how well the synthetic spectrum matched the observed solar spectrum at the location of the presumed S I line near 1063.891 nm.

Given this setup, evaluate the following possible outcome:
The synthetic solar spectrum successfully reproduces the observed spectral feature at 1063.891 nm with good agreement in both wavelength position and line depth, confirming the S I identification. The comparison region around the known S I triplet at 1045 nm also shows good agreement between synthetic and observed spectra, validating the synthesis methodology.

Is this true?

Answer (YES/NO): YES